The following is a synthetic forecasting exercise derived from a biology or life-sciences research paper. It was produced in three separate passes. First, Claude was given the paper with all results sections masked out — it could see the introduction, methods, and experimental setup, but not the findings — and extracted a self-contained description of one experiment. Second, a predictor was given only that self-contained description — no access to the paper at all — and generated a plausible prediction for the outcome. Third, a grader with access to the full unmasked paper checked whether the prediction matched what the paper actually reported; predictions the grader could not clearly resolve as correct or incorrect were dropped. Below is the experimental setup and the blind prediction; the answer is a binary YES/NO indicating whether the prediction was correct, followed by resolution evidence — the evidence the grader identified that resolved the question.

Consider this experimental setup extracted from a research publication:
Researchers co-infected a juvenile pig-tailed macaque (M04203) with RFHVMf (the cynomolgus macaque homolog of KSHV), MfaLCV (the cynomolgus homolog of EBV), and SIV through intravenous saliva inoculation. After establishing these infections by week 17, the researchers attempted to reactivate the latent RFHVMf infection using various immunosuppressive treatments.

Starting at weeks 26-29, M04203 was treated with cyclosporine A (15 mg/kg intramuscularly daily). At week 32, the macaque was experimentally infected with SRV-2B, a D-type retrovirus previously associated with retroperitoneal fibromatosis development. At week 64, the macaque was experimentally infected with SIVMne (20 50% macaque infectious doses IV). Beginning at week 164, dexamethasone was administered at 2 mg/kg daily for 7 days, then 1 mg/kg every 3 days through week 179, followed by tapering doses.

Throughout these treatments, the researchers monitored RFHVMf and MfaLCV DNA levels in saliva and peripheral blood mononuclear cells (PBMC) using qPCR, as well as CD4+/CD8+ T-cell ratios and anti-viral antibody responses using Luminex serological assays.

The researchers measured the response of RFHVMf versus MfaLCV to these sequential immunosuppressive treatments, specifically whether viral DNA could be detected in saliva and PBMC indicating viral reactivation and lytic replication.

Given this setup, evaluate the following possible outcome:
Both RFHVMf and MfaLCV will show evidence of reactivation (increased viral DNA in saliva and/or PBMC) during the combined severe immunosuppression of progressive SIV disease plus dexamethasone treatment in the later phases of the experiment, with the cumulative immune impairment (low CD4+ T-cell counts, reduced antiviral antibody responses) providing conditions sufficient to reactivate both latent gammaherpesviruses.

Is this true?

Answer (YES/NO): NO